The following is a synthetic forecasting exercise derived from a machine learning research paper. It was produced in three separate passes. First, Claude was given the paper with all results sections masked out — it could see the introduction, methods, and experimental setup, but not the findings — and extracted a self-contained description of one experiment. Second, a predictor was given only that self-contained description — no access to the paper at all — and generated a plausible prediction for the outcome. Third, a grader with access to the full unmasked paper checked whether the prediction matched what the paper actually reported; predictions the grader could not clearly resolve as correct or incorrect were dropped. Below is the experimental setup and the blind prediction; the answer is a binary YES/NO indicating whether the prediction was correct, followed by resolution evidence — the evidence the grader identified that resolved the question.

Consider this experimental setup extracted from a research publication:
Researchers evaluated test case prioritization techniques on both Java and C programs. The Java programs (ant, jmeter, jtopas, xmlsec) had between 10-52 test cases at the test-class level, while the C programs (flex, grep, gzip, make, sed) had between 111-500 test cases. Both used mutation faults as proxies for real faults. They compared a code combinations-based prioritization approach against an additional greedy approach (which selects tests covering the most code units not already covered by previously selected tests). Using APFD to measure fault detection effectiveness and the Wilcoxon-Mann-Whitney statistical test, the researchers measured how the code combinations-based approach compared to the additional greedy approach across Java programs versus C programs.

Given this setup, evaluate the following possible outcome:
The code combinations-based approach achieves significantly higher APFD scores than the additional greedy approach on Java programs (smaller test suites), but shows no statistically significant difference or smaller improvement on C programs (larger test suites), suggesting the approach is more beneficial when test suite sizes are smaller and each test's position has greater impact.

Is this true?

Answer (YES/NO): NO